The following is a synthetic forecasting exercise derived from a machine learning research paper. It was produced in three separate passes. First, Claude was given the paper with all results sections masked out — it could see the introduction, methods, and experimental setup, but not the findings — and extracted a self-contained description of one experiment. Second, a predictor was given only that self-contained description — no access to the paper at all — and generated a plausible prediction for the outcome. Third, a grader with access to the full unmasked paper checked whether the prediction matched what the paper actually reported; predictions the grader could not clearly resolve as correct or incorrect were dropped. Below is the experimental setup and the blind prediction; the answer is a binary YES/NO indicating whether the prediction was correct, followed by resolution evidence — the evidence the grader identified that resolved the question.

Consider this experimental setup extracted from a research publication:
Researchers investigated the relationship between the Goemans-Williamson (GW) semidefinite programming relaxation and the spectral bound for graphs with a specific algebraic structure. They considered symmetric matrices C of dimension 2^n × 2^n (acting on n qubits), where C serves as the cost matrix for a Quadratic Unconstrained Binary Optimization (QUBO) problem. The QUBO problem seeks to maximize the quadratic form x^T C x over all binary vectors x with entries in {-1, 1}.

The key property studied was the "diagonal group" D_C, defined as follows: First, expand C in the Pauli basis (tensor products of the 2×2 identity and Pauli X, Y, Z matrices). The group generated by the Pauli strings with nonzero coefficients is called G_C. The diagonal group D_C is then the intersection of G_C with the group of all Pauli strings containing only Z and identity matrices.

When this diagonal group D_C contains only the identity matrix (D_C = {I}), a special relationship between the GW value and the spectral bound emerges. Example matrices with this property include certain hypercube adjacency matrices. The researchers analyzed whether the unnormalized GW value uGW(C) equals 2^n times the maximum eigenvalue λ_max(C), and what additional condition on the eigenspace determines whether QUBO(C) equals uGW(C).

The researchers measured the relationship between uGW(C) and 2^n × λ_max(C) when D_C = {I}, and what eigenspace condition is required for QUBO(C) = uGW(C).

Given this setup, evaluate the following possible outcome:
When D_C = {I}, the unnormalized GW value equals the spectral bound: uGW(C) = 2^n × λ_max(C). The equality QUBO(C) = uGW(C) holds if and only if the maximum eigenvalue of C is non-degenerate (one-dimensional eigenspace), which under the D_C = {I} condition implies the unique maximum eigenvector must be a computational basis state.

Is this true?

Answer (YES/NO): NO